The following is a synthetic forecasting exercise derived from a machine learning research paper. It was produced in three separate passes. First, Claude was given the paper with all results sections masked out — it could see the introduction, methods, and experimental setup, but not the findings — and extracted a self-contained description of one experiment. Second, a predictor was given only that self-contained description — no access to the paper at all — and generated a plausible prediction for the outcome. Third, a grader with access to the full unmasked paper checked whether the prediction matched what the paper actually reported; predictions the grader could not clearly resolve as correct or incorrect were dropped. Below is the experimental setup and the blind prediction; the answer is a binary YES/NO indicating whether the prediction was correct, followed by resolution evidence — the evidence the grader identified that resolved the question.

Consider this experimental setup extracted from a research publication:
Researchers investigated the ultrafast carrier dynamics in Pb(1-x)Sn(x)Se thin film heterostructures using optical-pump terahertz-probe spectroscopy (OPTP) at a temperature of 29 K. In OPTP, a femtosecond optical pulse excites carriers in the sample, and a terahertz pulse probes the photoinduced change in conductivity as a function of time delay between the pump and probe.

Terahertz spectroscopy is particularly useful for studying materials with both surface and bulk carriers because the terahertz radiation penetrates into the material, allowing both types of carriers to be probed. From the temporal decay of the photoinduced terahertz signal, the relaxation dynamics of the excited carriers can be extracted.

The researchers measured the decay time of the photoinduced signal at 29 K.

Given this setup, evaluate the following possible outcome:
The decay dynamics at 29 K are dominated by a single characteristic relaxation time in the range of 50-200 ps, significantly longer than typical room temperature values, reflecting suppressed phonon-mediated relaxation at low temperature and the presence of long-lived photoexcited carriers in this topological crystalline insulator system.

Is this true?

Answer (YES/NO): NO